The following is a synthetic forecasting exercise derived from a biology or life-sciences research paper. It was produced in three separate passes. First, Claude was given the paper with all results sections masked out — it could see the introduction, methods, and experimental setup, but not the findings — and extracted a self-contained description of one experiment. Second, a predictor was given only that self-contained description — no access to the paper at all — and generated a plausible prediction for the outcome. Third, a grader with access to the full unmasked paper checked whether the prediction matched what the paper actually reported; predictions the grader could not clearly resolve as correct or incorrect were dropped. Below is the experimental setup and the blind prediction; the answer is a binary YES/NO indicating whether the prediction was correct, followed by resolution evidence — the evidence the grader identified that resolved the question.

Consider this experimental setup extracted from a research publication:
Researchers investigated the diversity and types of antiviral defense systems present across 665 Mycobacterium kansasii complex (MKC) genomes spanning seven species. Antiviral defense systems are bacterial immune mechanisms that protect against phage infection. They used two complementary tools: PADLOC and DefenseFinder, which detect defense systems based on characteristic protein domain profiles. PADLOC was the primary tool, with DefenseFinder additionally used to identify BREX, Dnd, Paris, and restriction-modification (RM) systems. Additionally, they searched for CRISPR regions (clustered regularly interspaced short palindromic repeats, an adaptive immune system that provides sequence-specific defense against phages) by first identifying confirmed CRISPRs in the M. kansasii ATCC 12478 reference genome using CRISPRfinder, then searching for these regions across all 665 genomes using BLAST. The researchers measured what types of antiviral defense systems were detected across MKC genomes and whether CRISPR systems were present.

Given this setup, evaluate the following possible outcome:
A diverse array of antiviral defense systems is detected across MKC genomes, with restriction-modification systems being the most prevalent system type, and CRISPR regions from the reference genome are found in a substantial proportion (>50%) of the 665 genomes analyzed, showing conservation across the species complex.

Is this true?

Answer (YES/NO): NO